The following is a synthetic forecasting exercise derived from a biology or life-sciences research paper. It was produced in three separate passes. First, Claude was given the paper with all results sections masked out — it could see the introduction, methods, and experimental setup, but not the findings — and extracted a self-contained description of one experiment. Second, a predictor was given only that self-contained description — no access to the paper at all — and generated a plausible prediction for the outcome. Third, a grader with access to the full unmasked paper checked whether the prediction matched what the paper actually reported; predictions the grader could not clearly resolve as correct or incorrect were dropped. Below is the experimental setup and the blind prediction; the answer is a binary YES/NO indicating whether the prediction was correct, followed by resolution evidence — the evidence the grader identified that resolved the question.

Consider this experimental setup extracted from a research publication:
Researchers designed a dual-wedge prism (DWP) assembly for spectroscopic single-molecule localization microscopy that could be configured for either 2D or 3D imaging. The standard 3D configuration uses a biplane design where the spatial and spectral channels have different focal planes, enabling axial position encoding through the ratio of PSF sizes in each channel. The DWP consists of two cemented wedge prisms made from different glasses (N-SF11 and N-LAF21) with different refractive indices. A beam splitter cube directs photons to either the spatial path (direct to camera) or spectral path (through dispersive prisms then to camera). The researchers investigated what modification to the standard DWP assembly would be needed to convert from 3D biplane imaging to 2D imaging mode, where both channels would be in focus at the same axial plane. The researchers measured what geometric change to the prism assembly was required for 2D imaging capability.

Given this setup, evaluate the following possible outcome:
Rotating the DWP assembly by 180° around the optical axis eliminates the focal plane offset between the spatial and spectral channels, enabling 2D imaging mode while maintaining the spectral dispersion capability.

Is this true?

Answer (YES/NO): NO